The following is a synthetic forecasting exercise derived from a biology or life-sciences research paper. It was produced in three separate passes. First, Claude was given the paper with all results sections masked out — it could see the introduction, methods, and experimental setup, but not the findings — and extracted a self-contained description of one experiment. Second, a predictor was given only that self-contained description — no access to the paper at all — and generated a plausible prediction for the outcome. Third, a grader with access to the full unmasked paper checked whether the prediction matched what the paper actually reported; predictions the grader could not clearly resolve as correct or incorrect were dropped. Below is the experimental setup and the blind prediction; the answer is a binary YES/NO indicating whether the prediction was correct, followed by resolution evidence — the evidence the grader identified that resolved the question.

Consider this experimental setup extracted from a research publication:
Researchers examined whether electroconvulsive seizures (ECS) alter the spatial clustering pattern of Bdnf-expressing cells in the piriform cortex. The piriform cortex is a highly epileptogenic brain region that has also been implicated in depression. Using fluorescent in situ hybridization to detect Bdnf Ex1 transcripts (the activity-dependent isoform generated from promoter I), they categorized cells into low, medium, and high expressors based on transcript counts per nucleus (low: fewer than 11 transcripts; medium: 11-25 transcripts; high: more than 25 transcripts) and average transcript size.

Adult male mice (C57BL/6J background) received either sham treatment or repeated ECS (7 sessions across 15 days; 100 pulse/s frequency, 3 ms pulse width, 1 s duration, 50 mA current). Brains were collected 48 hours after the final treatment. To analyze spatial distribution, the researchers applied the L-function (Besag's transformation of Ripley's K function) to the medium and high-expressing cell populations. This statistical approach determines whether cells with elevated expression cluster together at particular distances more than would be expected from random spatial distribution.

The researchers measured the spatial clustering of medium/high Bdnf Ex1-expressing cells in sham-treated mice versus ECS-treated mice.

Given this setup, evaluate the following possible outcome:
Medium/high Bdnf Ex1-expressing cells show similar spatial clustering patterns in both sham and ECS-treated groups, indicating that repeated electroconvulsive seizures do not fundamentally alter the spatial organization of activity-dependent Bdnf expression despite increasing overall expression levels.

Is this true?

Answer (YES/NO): NO